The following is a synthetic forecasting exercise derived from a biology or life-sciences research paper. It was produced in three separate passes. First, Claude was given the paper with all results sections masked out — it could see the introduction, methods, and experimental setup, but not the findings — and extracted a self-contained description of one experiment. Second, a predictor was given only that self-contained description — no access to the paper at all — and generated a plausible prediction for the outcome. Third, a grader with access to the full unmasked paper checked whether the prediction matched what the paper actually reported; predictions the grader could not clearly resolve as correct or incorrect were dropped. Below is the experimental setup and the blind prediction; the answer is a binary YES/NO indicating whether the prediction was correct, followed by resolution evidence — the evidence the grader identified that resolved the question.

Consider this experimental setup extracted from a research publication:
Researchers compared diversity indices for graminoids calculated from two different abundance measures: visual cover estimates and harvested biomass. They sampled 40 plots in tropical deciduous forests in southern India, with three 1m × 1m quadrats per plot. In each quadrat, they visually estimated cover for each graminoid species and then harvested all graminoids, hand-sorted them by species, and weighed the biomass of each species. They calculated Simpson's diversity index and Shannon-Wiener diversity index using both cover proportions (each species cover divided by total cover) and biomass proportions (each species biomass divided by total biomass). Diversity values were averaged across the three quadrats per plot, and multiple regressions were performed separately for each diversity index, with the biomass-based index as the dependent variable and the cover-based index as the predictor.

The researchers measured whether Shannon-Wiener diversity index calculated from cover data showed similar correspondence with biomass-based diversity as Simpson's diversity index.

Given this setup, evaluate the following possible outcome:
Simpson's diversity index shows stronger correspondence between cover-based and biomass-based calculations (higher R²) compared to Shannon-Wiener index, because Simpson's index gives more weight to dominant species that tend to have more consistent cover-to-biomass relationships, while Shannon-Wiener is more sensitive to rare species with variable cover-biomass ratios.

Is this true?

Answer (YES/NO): NO